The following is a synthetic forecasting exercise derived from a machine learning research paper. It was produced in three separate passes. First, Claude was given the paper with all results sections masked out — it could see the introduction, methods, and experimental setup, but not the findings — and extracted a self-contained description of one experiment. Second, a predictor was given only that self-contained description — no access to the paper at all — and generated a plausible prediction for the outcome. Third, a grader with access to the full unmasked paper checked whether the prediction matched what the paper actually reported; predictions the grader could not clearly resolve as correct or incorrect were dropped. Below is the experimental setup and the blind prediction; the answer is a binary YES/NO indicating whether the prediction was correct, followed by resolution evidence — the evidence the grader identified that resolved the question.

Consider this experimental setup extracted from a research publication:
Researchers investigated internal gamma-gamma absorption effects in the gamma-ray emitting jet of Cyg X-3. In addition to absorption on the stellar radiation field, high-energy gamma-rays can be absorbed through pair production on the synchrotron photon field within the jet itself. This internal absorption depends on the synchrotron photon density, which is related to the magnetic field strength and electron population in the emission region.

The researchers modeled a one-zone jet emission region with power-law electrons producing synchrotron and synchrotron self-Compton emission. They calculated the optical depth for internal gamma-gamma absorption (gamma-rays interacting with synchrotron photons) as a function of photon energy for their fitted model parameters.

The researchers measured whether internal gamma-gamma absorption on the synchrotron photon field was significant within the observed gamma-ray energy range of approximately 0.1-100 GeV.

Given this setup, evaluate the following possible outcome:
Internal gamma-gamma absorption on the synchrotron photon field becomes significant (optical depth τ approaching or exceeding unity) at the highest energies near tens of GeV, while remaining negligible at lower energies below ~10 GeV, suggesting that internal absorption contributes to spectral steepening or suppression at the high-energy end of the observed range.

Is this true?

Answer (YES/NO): NO